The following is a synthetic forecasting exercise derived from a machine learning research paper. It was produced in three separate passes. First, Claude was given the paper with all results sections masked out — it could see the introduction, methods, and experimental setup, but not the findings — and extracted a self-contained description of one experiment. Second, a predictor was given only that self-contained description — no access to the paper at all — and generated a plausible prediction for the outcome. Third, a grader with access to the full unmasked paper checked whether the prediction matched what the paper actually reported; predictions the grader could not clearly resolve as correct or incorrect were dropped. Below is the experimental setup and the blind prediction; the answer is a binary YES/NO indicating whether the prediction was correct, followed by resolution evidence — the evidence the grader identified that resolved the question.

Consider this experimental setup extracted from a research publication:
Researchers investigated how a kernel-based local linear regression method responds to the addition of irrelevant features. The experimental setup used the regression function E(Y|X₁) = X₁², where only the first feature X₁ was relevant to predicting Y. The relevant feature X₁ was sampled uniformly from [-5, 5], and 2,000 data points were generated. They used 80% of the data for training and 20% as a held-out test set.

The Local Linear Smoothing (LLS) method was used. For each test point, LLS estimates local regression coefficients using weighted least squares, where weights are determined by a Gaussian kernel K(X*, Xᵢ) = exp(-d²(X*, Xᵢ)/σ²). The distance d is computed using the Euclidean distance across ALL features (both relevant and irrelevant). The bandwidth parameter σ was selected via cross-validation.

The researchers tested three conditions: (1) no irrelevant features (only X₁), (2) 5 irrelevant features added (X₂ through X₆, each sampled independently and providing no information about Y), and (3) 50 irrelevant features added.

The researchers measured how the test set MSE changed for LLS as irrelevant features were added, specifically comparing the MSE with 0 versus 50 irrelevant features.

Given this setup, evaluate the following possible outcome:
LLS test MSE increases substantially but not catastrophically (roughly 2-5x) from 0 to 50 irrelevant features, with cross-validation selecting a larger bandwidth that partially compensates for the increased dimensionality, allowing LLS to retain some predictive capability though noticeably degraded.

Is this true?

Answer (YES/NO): NO